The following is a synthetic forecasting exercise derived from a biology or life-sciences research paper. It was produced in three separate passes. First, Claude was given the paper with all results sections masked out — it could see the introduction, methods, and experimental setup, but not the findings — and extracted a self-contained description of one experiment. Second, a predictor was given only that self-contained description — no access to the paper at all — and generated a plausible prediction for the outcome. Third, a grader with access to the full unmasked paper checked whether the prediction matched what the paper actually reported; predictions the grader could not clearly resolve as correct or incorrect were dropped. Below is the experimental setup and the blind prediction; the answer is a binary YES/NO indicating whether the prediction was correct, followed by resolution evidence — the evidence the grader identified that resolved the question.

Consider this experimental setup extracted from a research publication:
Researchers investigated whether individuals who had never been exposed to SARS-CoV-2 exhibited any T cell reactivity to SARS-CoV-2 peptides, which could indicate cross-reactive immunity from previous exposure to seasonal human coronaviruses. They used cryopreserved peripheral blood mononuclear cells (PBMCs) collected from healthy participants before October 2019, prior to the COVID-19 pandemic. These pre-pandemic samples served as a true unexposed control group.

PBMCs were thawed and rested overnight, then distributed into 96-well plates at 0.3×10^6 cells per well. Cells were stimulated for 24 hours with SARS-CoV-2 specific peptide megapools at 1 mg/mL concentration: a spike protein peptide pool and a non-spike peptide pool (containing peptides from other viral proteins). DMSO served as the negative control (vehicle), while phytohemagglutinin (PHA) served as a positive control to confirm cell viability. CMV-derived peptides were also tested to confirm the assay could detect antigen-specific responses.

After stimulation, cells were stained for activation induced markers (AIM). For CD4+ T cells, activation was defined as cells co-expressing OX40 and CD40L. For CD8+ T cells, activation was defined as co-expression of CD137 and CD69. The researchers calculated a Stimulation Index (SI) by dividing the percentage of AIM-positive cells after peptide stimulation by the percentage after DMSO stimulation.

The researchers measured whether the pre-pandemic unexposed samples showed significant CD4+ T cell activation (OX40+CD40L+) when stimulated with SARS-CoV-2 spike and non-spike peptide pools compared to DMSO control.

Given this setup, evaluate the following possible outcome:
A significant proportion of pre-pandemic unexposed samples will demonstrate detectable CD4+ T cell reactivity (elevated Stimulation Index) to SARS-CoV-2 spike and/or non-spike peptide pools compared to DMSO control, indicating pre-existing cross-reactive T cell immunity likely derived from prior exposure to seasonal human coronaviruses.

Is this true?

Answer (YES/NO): NO